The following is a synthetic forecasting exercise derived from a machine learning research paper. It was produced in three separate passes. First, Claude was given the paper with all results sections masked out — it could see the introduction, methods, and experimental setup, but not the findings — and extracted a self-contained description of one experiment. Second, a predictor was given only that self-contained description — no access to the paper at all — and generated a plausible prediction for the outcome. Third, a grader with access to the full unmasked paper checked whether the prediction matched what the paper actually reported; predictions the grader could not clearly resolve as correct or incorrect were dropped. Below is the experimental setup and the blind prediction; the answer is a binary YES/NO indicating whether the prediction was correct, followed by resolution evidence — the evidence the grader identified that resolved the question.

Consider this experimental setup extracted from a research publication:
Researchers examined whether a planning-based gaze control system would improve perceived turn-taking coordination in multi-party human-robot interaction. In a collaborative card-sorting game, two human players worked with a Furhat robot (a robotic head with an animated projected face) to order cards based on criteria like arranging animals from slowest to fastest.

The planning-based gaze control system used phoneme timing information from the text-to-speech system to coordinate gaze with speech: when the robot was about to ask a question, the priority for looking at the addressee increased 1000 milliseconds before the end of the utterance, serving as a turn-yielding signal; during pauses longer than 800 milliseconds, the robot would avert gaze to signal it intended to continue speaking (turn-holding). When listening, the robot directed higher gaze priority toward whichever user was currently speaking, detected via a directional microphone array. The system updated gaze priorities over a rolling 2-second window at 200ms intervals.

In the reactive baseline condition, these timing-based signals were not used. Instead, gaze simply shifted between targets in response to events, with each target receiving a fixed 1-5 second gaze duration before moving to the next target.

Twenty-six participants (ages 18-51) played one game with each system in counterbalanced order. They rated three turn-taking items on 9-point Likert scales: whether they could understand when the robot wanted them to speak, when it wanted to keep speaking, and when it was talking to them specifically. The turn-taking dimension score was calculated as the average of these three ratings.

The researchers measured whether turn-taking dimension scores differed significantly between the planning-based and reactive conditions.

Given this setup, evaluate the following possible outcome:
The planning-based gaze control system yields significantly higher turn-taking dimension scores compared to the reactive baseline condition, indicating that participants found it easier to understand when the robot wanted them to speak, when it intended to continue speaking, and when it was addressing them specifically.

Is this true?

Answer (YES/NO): NO